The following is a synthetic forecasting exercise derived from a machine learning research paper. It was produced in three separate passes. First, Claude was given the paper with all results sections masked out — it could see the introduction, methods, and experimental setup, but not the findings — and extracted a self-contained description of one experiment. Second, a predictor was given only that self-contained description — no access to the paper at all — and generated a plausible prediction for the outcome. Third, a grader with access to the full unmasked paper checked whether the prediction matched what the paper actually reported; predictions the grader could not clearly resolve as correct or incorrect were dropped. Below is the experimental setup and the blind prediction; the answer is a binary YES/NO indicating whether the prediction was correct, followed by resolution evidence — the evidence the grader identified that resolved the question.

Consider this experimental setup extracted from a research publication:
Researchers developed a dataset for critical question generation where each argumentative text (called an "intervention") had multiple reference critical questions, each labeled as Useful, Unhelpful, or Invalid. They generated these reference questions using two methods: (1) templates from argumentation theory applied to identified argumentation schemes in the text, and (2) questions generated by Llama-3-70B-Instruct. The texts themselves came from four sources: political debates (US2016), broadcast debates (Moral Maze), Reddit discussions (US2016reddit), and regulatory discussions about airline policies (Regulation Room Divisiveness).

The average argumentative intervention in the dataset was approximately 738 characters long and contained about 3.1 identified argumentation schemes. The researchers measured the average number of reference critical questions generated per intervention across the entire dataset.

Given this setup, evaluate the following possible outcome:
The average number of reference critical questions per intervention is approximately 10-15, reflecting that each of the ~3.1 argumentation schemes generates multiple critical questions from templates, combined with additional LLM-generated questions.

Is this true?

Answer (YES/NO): NO